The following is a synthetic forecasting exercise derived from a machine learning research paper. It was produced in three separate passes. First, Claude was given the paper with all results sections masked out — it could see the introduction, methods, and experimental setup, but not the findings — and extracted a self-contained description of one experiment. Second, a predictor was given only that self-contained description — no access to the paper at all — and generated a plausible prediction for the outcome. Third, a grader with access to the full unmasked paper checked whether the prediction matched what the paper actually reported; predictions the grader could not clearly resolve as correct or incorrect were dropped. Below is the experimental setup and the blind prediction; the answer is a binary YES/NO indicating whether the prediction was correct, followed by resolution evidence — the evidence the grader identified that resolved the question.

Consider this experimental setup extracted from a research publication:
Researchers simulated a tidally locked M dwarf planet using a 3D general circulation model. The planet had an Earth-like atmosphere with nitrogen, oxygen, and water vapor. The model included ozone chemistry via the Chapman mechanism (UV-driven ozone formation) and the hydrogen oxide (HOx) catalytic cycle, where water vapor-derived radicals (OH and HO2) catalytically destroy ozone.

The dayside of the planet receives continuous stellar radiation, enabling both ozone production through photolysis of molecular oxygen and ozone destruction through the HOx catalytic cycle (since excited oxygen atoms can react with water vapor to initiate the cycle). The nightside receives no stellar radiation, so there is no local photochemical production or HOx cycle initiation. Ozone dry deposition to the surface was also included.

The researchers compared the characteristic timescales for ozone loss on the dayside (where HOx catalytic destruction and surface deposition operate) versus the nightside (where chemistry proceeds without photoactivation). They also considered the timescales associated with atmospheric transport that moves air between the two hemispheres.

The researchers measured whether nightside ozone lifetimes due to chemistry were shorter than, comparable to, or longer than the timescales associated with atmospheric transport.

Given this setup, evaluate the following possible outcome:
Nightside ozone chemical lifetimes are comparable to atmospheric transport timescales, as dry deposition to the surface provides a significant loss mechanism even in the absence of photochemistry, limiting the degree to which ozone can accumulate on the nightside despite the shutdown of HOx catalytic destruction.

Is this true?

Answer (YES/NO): NO